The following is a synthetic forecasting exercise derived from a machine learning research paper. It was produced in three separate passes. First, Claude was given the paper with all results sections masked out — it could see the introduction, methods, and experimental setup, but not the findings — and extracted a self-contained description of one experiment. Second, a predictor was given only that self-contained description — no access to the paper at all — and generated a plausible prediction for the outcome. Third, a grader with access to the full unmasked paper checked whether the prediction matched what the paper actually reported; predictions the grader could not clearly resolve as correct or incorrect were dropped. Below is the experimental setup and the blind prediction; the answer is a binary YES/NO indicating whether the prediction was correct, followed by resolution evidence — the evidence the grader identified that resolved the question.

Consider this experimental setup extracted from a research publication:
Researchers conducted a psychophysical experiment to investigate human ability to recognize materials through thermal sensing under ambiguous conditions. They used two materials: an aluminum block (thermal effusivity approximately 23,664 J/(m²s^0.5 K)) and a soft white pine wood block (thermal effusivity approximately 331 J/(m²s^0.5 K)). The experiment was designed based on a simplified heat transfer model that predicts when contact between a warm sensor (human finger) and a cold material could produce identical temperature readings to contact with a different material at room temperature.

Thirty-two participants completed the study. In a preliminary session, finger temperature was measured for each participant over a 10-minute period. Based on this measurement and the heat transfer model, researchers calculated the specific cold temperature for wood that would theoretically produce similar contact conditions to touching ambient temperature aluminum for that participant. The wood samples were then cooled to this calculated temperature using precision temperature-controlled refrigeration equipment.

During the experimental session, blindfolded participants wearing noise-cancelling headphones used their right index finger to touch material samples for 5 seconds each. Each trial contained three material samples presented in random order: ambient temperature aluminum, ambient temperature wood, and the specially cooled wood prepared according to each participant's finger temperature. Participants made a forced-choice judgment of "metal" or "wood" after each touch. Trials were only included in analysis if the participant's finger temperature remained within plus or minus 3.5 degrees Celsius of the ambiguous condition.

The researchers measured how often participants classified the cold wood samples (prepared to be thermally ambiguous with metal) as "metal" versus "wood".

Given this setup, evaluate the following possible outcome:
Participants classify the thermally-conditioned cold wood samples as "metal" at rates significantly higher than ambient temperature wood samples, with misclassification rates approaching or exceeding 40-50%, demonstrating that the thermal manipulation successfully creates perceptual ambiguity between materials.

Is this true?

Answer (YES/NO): YES